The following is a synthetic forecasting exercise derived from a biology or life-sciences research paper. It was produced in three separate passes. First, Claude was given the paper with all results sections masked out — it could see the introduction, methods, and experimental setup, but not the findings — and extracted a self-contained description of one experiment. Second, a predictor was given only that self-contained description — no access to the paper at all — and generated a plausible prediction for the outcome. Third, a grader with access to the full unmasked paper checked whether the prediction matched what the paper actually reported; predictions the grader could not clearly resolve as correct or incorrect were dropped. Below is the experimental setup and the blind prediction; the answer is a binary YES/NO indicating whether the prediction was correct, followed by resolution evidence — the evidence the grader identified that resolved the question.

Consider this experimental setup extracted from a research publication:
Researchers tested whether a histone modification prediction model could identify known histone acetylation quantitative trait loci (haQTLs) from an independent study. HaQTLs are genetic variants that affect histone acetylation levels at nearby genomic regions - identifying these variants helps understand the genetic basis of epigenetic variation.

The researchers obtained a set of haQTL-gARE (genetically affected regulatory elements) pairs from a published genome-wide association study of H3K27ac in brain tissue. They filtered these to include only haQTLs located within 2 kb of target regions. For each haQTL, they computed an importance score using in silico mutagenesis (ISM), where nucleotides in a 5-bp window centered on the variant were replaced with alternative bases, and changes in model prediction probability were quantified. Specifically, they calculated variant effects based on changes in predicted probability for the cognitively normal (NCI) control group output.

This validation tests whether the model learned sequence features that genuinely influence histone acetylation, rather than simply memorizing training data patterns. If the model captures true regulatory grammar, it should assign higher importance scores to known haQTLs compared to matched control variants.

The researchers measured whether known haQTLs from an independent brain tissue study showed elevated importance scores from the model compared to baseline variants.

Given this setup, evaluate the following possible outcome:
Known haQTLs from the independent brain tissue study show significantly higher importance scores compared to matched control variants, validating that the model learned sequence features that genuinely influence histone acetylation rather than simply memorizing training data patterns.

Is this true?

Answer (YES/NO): YES